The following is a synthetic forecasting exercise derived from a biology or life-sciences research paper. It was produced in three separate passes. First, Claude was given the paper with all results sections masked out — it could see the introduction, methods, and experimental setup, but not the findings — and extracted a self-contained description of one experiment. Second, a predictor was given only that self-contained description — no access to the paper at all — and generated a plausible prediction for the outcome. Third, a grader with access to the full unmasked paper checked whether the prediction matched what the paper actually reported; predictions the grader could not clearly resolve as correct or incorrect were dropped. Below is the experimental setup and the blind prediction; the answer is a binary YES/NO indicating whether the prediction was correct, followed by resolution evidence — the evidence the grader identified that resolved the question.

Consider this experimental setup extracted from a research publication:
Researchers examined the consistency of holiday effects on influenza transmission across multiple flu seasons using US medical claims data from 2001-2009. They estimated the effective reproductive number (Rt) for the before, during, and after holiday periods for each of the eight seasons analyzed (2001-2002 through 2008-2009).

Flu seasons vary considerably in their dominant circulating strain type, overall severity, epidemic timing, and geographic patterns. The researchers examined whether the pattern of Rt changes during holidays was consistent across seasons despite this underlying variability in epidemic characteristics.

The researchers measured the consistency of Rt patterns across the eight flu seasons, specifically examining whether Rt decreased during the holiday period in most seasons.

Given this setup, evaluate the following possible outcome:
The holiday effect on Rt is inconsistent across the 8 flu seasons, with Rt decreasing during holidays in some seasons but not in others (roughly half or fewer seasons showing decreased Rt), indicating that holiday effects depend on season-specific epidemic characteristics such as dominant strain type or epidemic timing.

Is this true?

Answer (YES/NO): NO